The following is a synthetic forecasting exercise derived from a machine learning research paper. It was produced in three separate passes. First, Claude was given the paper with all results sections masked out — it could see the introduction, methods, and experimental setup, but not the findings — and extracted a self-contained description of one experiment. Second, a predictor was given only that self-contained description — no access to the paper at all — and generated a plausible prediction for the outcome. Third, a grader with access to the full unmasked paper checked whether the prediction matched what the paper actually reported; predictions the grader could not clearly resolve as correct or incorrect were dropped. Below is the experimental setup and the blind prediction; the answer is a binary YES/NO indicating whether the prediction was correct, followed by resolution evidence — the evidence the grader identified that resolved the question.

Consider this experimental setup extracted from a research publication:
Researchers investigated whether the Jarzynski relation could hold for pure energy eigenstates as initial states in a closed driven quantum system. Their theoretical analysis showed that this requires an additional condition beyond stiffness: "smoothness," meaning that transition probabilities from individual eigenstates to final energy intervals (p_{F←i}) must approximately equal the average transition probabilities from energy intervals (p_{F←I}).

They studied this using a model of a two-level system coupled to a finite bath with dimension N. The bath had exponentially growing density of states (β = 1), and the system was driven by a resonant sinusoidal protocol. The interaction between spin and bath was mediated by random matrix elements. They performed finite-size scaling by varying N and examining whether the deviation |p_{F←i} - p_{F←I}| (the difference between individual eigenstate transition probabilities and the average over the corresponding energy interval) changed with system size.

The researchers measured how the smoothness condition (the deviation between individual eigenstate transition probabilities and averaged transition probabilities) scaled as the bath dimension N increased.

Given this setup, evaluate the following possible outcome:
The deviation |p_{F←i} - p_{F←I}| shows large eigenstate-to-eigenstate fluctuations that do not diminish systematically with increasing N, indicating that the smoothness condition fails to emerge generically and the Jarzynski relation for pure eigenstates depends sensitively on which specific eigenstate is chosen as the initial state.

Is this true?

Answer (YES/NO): NO